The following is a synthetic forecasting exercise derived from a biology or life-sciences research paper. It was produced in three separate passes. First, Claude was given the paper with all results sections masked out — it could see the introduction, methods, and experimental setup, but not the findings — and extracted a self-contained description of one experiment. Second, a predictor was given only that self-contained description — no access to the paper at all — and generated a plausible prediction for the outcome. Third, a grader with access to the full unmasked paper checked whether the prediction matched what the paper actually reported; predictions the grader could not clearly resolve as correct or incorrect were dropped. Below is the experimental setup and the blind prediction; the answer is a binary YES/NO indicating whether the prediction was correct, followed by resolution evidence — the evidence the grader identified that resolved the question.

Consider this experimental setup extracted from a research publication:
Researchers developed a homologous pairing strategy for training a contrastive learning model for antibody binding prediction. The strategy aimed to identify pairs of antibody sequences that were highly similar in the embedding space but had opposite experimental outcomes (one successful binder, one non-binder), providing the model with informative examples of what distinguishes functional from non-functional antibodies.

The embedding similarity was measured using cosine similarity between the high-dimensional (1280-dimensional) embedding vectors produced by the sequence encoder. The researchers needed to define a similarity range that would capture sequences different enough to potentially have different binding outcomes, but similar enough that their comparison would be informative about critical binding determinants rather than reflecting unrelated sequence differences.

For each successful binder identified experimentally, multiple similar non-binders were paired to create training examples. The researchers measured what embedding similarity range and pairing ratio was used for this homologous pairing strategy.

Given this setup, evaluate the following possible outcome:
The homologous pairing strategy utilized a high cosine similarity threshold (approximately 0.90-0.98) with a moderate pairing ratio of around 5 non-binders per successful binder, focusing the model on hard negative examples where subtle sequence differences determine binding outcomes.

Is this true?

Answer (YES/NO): NO